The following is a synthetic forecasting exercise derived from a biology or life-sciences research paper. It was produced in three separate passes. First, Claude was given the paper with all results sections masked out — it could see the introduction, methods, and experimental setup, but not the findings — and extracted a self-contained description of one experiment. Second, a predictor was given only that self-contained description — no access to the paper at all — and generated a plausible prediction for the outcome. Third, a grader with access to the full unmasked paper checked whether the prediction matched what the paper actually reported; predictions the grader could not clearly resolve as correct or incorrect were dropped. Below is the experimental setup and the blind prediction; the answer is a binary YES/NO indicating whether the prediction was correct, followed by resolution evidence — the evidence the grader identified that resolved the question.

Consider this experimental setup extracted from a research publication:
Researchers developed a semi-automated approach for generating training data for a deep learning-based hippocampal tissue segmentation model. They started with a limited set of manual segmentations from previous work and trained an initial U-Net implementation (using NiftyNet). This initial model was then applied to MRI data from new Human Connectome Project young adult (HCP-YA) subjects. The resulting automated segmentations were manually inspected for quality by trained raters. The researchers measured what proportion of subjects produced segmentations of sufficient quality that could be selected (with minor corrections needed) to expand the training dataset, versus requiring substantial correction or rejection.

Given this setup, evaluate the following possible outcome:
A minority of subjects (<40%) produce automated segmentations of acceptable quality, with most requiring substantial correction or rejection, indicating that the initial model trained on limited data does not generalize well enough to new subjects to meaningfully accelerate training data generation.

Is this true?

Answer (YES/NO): NO